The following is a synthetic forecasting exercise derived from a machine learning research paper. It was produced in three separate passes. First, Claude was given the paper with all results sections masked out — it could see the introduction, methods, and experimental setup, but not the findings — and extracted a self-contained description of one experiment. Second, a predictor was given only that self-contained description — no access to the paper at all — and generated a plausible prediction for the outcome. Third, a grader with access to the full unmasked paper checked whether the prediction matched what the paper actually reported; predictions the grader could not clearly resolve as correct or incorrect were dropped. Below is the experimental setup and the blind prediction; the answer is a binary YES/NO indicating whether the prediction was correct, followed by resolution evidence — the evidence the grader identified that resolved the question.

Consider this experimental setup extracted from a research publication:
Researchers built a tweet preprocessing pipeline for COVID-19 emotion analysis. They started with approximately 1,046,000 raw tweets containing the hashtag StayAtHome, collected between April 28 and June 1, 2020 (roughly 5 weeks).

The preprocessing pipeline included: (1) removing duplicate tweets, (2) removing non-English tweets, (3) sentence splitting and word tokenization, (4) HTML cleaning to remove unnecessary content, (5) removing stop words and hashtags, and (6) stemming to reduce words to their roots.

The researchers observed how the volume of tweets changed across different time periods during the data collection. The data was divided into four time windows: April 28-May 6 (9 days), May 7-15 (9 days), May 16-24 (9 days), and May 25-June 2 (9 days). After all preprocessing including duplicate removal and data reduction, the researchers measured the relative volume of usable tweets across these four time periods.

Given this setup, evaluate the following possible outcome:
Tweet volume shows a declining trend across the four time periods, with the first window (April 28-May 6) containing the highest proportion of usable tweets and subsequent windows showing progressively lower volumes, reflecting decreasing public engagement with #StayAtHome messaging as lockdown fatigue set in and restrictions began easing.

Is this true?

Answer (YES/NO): YES